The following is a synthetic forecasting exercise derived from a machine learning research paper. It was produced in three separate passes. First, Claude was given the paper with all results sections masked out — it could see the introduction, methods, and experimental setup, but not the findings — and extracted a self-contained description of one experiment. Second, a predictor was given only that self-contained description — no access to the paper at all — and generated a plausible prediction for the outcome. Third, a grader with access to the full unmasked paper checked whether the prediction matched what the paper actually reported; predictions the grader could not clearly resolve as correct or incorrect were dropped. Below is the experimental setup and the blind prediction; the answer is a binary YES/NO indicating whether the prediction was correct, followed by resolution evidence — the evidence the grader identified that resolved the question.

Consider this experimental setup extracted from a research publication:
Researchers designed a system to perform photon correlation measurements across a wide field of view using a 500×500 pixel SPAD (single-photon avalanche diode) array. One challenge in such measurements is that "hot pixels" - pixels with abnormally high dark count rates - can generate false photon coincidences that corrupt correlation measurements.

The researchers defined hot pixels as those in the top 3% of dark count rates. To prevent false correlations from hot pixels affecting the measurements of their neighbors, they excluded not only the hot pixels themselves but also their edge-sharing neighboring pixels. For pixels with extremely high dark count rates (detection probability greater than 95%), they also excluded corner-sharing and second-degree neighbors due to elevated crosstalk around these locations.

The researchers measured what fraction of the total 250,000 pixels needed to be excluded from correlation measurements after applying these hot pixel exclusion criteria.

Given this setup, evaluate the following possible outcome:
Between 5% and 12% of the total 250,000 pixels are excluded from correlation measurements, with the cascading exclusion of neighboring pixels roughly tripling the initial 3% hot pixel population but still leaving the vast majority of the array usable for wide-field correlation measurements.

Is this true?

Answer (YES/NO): NO